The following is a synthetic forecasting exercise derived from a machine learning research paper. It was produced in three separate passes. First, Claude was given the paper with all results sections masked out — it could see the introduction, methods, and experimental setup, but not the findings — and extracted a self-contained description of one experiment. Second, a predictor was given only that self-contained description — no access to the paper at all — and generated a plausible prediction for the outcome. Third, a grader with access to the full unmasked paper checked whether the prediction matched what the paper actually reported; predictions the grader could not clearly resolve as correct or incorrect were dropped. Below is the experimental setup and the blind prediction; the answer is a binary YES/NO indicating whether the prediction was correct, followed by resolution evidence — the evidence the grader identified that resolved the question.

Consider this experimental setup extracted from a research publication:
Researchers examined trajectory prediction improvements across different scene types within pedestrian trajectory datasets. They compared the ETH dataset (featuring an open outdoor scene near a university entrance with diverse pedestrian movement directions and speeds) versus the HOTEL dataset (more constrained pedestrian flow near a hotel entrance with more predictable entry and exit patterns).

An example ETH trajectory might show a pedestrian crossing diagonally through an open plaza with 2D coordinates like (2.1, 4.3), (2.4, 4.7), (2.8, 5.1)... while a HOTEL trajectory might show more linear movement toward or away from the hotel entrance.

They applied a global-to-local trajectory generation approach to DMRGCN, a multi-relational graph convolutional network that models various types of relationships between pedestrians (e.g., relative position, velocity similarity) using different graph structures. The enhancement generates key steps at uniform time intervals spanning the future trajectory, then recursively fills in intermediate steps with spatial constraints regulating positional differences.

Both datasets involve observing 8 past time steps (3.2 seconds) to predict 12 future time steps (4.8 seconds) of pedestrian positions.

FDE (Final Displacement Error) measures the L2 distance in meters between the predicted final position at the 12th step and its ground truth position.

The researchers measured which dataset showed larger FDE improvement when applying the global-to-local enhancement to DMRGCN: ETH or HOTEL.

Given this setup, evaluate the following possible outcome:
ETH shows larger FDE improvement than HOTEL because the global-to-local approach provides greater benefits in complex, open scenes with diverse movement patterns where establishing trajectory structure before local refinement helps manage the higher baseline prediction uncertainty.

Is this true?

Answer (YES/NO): YES